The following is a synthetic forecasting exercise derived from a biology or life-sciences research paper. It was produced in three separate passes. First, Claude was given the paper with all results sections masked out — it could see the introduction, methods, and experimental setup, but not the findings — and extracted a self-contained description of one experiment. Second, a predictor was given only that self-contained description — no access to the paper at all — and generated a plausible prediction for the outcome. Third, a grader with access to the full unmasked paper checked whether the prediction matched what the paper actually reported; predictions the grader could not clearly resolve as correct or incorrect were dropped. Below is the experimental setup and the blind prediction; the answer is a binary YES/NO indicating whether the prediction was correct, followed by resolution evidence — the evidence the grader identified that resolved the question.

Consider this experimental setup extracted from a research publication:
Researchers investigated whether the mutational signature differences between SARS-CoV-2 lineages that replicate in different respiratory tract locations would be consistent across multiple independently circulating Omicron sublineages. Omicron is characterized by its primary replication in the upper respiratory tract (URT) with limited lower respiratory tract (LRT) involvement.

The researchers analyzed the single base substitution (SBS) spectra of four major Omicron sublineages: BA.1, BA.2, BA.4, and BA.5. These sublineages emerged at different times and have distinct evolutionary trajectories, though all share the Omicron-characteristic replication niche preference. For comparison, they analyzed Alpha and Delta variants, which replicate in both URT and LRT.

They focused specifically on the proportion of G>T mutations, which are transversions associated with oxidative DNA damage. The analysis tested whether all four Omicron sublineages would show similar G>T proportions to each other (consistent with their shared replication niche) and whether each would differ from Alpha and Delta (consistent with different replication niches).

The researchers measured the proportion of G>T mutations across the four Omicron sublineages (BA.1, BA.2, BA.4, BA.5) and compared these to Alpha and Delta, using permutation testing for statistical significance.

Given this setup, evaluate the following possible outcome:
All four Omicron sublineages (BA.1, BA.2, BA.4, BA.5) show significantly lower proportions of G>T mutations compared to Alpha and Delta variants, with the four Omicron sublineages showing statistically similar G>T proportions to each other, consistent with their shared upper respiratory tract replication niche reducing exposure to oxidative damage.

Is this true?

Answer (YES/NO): YES